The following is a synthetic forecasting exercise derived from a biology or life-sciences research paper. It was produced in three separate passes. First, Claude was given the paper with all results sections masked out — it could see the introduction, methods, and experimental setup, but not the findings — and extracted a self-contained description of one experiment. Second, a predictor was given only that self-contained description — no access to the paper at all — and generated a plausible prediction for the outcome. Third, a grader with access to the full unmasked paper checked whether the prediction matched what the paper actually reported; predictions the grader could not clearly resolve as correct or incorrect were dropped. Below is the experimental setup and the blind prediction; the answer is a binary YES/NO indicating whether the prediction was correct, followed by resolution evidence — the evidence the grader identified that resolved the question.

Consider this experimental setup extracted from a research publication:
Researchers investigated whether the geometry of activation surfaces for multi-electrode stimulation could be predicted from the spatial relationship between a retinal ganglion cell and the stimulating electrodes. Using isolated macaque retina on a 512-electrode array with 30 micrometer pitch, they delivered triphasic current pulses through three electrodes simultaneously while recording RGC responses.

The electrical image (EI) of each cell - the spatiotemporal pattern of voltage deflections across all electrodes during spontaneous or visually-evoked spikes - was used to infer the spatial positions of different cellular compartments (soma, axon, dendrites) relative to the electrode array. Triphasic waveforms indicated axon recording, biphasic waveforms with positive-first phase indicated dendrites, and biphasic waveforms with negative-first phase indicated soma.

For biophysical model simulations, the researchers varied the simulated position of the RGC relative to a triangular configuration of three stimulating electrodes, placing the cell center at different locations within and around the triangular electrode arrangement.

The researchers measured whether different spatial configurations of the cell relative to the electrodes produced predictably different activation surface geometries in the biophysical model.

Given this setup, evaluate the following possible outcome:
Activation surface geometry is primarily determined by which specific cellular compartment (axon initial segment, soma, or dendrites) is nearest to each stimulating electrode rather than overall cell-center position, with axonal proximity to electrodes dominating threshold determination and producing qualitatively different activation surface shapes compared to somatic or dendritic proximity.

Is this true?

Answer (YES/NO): NO